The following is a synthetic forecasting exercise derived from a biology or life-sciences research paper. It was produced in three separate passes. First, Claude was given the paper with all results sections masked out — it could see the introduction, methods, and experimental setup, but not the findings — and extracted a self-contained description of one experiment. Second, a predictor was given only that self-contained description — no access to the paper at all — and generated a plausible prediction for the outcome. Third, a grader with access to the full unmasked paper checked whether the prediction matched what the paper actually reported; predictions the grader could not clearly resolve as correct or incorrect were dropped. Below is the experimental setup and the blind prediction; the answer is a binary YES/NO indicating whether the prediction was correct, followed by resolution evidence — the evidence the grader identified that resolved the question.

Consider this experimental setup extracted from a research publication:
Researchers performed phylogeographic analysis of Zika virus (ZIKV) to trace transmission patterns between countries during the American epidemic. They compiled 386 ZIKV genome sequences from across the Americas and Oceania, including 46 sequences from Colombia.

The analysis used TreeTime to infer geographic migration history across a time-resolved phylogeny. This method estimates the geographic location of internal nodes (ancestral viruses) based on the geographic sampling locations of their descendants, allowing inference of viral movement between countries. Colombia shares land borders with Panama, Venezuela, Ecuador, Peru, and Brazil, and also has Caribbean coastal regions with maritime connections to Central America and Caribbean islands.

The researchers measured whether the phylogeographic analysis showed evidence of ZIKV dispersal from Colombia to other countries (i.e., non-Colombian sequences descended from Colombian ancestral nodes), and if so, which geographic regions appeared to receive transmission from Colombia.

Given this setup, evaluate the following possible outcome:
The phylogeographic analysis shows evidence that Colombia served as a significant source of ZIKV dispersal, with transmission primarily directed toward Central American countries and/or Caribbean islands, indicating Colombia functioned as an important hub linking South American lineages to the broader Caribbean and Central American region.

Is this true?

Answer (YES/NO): NO